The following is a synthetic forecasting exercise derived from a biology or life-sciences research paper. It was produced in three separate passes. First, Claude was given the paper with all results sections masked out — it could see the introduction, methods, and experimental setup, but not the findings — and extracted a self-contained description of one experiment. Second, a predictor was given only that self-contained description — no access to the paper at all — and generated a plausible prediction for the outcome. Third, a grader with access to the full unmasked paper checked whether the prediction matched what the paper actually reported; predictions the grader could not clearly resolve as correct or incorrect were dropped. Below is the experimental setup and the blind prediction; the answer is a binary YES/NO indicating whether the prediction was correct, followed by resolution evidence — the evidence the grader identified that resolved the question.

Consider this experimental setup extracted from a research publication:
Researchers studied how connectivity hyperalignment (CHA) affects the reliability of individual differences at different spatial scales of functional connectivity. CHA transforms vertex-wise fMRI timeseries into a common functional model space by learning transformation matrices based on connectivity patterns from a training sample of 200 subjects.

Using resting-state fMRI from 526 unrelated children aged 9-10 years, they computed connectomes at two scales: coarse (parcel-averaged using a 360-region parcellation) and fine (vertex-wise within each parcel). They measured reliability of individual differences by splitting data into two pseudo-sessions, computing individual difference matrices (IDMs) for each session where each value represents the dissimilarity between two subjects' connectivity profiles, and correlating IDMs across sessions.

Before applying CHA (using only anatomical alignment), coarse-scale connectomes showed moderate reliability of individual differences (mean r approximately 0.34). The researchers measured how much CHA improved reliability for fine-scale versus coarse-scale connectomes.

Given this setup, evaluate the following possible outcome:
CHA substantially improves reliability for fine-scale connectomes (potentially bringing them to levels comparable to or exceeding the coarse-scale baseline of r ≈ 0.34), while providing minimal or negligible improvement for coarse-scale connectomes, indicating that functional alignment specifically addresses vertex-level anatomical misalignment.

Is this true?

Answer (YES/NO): NO